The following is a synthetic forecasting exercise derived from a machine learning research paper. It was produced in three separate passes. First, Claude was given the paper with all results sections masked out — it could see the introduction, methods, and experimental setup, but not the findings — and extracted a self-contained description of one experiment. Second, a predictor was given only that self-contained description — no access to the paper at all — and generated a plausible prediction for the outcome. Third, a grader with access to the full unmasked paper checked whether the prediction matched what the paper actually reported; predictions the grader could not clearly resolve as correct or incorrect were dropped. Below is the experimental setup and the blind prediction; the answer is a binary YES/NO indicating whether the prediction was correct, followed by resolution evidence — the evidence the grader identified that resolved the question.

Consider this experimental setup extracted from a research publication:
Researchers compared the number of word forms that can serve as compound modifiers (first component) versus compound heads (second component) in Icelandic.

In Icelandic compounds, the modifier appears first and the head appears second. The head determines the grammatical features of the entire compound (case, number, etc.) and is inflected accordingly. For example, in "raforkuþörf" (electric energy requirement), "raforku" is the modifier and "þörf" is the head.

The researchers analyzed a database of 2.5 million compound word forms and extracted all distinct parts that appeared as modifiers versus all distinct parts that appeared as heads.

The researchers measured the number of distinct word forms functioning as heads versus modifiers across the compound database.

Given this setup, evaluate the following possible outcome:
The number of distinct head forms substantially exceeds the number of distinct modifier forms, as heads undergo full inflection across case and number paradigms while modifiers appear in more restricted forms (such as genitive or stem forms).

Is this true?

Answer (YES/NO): YES